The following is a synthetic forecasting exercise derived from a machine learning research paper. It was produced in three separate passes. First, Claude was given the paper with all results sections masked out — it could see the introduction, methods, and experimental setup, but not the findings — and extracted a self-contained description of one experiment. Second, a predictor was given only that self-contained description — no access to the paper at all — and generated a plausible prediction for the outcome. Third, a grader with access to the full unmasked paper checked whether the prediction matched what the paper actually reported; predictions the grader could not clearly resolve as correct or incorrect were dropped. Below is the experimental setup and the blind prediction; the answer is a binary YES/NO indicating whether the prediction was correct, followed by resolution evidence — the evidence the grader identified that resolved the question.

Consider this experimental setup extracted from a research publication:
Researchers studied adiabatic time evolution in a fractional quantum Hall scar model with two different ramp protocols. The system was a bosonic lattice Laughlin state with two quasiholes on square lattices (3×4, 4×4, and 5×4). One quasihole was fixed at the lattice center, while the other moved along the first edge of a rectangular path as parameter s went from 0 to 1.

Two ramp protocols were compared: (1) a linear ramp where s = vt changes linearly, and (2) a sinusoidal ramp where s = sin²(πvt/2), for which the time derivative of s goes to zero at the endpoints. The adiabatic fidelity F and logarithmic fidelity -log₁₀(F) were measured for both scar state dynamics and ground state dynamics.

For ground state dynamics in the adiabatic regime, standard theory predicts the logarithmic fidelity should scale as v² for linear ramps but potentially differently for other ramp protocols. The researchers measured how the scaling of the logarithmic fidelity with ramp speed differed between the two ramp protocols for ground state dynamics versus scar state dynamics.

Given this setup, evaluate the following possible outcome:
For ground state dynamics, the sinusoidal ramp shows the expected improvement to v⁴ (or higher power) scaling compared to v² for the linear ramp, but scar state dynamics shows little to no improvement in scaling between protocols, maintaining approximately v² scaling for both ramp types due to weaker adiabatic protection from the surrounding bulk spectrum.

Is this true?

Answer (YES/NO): NO